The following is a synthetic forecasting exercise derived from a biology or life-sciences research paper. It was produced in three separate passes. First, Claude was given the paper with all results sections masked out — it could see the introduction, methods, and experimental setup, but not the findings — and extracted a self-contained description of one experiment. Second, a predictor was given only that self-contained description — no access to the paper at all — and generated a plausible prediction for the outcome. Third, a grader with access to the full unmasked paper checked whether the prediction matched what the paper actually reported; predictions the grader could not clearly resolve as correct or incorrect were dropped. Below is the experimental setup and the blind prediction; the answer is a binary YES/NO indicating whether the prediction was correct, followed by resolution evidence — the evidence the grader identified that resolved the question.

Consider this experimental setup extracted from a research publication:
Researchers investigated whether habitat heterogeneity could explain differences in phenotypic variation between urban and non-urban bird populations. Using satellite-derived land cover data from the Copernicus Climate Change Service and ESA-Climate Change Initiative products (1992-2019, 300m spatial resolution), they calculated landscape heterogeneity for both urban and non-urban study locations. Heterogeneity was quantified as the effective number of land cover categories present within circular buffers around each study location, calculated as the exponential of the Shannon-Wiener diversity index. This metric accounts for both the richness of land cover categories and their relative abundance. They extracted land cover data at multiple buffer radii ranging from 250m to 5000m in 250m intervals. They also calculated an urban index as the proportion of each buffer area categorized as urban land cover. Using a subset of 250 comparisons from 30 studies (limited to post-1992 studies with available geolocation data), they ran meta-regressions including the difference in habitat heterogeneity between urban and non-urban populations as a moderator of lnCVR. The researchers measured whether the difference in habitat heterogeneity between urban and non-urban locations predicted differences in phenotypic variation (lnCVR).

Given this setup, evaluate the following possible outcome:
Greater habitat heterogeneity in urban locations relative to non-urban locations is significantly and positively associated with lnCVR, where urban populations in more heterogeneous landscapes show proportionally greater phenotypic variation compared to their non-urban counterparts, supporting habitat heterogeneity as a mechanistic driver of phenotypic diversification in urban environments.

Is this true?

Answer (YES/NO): YES